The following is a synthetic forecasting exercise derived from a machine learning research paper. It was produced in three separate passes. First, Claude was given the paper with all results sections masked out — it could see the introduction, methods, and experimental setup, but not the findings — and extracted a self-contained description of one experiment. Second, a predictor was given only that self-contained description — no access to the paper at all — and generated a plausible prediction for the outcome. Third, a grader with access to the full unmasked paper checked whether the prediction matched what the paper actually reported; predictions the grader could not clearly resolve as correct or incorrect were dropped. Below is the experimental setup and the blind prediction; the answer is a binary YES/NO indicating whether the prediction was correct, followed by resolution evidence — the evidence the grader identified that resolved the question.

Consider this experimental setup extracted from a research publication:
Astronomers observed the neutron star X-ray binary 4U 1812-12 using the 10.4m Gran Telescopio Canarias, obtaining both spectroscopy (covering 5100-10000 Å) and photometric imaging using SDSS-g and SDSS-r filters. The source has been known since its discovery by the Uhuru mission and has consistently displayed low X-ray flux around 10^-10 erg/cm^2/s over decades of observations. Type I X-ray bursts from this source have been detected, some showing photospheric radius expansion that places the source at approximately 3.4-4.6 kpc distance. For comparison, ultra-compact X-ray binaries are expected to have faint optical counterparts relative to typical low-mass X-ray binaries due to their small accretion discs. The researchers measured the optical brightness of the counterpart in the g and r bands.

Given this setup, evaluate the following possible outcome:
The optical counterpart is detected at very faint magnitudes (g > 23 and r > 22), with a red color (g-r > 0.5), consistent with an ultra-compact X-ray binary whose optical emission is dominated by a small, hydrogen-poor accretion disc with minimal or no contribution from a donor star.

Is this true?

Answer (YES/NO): YES